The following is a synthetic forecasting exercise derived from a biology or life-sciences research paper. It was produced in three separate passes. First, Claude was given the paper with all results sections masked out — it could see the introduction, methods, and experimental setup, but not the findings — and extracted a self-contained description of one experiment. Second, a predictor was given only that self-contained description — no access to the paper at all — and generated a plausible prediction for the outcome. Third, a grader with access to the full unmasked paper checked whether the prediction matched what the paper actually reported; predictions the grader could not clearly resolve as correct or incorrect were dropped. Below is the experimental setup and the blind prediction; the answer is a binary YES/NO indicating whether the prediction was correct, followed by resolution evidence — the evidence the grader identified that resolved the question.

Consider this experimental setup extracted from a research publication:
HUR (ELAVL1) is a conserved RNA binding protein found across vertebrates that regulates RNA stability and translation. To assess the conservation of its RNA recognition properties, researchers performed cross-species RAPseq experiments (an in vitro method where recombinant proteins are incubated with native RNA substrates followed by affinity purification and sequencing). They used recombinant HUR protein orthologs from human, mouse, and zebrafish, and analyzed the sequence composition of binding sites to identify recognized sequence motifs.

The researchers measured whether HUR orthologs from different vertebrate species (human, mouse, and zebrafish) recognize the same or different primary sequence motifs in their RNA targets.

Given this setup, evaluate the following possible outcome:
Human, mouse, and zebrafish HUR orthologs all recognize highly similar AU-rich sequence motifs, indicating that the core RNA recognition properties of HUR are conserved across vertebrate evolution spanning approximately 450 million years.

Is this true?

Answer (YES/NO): NO